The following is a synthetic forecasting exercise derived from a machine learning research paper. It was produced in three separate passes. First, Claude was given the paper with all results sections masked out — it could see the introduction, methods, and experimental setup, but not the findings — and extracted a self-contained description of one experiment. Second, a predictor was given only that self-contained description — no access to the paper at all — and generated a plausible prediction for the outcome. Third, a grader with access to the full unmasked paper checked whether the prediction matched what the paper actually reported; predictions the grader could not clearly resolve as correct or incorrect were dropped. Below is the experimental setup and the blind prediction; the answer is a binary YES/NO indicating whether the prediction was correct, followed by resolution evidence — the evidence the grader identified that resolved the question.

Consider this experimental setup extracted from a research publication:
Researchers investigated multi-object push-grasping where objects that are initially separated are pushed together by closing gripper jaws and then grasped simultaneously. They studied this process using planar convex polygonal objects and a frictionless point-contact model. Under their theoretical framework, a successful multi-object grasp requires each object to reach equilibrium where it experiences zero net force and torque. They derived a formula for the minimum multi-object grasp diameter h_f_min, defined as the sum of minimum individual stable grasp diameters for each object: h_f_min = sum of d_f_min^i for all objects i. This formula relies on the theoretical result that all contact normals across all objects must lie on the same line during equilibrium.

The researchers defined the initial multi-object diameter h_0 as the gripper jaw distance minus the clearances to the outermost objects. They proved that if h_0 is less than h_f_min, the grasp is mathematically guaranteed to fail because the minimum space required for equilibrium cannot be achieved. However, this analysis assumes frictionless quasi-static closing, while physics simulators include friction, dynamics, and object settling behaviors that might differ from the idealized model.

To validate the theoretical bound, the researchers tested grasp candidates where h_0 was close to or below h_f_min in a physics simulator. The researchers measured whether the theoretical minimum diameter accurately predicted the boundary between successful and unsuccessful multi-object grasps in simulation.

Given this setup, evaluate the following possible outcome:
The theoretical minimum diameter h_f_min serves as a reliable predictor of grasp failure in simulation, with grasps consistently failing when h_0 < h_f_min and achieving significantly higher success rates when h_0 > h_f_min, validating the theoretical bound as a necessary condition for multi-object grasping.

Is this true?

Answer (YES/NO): YES